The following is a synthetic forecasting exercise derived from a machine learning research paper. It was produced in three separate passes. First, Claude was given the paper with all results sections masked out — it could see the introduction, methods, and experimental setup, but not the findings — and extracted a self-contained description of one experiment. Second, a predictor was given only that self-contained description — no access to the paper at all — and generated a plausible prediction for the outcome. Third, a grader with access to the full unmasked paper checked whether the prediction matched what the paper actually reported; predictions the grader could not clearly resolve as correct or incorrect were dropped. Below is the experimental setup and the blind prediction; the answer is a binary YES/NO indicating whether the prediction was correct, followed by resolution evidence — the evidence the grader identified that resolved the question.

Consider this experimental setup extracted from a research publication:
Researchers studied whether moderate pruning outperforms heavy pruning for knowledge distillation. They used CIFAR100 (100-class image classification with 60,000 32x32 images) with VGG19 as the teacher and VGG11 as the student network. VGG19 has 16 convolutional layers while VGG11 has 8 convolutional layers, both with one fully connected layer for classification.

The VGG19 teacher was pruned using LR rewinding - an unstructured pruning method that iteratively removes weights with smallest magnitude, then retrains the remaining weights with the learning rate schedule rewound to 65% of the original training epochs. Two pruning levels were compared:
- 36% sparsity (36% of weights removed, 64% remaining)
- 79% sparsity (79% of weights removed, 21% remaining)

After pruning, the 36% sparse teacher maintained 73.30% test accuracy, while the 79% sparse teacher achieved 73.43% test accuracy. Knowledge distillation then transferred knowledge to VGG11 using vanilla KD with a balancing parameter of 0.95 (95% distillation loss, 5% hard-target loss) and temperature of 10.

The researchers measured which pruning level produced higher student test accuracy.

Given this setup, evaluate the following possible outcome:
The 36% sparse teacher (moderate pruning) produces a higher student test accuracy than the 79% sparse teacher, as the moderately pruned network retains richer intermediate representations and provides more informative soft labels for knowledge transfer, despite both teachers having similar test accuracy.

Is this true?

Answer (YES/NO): YES